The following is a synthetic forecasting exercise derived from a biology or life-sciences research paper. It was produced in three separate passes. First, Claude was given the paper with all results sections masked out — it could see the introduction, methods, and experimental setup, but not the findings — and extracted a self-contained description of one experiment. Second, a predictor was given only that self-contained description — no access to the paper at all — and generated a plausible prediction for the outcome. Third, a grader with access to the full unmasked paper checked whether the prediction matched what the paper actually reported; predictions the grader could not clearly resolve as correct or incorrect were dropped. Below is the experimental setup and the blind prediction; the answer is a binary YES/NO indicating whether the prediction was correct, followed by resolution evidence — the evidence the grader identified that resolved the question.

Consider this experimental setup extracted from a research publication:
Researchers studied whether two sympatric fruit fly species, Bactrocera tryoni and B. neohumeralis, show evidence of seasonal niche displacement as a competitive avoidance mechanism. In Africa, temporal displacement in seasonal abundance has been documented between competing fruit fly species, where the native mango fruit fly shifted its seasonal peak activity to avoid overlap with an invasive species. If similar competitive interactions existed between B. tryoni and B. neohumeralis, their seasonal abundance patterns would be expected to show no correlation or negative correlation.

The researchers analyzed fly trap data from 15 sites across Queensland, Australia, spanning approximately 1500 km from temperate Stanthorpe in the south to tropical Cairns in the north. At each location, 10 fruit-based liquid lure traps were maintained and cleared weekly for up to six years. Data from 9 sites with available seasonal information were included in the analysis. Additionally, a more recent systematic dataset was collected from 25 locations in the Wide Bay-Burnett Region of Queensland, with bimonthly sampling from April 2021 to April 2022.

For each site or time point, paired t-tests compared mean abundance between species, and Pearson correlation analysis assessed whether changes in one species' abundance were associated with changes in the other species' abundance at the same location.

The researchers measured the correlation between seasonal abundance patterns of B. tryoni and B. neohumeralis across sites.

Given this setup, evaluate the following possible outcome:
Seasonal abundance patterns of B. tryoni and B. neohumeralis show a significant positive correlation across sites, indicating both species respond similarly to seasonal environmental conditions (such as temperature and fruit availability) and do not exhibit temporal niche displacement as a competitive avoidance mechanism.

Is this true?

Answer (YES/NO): YES